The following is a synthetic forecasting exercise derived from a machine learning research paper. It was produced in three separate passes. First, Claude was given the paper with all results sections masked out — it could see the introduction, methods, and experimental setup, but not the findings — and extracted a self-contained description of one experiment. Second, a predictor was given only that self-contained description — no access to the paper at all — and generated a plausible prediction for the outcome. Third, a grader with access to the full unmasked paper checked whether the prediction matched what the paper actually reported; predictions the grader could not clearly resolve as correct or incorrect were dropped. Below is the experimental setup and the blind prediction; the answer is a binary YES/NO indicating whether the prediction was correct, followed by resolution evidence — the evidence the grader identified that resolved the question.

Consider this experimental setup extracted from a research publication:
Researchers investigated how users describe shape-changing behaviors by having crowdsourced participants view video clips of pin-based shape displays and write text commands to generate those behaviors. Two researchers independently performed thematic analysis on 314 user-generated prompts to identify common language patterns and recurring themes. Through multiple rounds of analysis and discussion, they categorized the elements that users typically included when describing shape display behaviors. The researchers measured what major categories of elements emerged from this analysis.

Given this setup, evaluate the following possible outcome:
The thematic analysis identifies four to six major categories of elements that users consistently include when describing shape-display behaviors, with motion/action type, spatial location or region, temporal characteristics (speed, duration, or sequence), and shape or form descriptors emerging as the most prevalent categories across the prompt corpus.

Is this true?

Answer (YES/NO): NO